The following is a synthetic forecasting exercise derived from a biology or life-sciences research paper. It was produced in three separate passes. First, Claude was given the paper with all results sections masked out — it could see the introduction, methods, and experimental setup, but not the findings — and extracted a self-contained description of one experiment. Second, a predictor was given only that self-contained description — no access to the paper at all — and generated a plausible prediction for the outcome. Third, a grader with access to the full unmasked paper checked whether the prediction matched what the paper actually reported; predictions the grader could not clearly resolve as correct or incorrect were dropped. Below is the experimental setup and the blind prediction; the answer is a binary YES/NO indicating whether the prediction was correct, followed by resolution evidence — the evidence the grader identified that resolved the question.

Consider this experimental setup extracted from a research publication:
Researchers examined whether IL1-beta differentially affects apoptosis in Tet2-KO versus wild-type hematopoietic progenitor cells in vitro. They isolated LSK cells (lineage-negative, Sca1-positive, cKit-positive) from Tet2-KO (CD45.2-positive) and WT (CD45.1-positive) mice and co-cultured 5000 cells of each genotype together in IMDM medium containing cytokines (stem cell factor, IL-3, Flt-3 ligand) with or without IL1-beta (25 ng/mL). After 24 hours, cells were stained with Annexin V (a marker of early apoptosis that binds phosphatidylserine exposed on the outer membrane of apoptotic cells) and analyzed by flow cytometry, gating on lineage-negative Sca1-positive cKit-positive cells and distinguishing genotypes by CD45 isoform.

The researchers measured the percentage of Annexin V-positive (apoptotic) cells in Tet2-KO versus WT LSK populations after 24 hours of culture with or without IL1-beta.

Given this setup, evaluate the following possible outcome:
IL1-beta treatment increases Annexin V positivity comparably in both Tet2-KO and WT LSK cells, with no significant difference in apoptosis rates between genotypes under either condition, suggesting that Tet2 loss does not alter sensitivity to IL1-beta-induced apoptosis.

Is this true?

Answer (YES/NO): NO